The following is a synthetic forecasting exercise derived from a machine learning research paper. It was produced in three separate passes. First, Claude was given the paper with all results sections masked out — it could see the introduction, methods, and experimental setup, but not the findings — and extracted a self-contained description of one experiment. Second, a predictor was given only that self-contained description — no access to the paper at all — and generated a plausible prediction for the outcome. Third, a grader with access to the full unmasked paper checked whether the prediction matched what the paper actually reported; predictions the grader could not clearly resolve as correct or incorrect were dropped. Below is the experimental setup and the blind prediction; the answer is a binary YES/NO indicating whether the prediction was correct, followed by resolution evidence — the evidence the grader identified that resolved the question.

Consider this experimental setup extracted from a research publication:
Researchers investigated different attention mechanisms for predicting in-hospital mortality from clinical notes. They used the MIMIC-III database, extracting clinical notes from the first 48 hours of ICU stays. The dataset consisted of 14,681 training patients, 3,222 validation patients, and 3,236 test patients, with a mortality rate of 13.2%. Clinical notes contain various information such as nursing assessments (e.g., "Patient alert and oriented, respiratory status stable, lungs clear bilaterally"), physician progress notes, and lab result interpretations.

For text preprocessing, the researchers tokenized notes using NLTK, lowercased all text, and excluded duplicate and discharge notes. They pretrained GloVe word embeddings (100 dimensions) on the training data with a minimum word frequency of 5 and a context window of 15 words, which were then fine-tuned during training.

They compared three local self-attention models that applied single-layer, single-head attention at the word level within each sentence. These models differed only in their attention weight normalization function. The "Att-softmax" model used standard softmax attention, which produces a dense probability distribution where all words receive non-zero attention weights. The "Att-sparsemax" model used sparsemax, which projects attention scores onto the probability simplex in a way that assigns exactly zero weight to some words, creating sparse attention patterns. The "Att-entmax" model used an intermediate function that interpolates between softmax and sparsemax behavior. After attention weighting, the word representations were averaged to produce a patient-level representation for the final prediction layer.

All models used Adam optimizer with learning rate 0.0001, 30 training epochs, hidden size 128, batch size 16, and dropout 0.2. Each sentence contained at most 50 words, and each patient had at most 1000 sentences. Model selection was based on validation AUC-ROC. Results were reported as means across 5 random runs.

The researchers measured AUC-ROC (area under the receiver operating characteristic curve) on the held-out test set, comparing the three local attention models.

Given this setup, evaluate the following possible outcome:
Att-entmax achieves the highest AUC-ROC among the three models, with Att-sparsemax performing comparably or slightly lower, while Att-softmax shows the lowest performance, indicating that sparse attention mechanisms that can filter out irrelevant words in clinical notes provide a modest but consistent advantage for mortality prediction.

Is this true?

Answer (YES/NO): NO